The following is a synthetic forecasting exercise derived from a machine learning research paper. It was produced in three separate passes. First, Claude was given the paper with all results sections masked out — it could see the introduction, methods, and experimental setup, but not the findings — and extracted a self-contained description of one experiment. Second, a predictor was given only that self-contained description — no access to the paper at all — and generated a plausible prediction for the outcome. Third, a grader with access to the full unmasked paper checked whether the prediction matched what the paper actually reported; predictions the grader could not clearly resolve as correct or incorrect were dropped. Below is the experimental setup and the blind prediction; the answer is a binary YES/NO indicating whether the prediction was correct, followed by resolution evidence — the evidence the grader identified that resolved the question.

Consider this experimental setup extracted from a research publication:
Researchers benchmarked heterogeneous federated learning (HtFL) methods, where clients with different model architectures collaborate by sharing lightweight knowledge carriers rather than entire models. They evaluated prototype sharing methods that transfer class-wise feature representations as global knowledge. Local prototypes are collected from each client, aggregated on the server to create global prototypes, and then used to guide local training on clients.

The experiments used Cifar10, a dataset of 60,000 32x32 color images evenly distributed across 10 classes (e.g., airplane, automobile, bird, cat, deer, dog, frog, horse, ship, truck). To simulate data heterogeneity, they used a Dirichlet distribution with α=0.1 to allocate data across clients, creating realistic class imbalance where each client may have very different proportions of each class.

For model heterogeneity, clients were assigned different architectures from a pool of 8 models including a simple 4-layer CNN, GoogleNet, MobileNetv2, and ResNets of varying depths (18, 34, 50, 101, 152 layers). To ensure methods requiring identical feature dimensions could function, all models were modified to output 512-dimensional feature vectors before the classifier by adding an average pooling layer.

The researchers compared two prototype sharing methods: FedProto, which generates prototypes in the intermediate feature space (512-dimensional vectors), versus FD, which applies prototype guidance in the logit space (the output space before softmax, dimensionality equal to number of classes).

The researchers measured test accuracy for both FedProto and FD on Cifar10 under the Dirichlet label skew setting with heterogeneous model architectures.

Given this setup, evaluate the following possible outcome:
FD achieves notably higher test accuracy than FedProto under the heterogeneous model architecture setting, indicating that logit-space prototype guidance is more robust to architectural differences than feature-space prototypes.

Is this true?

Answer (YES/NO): YES